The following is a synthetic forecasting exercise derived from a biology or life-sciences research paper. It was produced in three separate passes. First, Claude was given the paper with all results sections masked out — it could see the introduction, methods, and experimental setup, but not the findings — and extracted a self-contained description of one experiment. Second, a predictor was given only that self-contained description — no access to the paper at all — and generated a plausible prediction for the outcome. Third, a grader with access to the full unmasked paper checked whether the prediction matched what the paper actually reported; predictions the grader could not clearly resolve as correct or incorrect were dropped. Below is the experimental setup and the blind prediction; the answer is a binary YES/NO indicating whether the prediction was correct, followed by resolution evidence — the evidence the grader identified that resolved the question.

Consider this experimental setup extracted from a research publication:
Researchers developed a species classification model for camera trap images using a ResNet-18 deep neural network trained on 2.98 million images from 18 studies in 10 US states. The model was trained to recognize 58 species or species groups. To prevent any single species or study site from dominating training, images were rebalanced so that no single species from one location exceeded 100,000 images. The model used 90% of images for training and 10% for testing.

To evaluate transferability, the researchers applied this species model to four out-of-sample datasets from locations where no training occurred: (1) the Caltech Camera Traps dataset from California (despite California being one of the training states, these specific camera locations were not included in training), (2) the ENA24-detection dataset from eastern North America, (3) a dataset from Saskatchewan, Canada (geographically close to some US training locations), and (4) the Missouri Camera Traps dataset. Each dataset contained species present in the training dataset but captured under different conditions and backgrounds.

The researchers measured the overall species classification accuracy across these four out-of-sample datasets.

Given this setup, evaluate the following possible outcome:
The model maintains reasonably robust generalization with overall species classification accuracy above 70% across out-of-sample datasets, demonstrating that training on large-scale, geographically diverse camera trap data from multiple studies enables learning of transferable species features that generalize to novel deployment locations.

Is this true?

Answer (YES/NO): NO